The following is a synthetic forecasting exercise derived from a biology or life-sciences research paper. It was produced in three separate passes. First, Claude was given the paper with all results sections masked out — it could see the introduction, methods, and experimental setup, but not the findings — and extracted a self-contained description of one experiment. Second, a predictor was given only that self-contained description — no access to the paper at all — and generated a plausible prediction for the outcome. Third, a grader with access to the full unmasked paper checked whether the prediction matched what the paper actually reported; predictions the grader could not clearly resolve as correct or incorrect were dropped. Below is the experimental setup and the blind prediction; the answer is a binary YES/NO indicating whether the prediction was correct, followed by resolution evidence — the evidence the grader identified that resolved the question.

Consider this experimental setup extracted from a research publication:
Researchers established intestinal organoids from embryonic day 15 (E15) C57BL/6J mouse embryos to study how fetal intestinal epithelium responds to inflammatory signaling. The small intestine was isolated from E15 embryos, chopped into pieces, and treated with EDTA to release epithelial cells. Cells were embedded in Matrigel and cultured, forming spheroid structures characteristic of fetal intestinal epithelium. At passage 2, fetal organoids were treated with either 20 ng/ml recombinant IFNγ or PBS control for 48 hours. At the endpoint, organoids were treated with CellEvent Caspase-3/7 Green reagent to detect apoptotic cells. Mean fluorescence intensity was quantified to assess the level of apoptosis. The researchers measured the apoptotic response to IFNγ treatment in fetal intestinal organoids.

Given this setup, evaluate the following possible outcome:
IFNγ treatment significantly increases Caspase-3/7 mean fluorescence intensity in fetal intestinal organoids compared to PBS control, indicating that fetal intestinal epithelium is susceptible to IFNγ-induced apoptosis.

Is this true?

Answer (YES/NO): YES